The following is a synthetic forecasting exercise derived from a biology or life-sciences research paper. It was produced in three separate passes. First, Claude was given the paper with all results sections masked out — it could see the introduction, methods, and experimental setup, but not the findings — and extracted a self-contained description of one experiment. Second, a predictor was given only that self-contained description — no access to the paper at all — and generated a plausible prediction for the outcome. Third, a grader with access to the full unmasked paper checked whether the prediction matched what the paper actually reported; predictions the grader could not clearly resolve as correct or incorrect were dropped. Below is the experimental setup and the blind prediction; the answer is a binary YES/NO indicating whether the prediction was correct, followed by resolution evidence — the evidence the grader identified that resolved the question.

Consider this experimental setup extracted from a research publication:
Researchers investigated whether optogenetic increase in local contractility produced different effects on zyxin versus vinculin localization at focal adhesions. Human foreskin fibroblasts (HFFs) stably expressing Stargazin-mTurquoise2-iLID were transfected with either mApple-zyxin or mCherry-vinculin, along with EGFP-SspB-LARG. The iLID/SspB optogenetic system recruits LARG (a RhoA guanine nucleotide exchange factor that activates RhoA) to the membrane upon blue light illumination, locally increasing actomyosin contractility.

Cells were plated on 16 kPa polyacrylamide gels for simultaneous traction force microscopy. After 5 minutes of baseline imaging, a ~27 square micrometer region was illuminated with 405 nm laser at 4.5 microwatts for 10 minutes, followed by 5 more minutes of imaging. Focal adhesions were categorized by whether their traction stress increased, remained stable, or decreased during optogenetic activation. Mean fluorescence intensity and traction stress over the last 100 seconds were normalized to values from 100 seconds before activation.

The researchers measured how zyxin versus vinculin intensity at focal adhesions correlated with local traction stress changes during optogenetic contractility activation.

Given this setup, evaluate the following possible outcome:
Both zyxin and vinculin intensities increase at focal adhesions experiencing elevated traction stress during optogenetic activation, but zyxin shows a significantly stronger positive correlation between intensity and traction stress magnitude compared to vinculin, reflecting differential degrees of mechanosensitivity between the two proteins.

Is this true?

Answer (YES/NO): NO